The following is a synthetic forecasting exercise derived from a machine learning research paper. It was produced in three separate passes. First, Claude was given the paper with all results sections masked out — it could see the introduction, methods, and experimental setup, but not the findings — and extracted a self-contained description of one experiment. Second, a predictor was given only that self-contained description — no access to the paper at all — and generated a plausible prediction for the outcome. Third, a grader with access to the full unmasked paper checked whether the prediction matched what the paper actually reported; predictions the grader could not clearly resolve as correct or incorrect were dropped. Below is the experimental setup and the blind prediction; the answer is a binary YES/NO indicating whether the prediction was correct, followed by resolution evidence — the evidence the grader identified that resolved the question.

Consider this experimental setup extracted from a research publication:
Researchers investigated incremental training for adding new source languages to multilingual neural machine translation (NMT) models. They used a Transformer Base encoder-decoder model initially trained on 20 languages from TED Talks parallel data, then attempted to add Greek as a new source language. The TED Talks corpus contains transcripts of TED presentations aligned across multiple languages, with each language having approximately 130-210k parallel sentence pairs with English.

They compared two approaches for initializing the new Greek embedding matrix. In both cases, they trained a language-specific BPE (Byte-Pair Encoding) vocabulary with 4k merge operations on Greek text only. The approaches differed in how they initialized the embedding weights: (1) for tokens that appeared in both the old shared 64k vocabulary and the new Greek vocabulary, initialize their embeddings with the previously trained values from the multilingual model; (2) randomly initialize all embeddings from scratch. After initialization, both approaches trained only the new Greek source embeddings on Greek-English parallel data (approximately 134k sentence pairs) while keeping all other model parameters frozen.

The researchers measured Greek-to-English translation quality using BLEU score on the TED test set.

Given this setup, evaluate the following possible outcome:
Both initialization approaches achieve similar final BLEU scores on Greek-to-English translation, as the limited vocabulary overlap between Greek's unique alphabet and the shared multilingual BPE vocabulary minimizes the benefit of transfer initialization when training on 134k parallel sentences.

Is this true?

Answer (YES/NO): YES